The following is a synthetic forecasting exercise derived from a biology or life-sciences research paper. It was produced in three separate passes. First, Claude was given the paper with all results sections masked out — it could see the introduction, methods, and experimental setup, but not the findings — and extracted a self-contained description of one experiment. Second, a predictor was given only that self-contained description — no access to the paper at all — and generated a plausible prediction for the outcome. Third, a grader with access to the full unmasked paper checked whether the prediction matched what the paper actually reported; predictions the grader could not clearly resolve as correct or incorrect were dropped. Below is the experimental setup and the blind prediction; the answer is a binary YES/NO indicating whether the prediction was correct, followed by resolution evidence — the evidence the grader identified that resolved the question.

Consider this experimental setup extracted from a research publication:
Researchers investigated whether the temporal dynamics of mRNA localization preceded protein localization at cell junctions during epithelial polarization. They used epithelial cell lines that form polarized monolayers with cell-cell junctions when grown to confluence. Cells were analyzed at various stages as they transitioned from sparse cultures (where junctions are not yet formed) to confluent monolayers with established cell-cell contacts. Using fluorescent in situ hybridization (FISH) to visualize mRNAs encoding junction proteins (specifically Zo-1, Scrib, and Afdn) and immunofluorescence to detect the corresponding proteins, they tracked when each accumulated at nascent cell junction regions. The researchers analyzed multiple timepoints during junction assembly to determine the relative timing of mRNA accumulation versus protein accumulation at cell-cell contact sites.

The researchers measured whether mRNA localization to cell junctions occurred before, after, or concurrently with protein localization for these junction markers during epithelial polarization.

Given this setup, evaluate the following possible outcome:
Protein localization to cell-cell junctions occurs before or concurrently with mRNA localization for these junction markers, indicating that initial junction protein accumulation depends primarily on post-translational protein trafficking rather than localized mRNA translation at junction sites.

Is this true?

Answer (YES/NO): NO